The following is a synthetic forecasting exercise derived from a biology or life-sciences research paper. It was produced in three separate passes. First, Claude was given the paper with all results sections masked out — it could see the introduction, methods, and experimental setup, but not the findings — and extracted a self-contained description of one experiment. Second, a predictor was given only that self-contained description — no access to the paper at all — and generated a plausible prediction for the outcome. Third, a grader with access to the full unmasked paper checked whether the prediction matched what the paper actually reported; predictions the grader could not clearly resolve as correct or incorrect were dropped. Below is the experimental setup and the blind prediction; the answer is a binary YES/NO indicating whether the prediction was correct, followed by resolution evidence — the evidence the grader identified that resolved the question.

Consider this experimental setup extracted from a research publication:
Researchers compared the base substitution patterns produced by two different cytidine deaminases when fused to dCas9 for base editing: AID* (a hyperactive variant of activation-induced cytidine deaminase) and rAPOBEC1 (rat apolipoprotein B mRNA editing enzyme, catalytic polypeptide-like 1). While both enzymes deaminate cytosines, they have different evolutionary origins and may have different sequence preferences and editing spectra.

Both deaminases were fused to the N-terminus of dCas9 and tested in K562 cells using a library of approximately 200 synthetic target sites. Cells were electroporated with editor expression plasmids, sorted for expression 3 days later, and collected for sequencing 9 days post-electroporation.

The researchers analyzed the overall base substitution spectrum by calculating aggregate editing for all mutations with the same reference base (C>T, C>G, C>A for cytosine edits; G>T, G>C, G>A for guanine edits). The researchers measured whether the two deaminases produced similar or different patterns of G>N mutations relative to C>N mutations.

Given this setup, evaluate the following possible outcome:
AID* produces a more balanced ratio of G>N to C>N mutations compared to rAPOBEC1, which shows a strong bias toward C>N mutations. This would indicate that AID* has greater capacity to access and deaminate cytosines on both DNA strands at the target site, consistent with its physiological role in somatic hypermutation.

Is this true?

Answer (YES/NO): YES